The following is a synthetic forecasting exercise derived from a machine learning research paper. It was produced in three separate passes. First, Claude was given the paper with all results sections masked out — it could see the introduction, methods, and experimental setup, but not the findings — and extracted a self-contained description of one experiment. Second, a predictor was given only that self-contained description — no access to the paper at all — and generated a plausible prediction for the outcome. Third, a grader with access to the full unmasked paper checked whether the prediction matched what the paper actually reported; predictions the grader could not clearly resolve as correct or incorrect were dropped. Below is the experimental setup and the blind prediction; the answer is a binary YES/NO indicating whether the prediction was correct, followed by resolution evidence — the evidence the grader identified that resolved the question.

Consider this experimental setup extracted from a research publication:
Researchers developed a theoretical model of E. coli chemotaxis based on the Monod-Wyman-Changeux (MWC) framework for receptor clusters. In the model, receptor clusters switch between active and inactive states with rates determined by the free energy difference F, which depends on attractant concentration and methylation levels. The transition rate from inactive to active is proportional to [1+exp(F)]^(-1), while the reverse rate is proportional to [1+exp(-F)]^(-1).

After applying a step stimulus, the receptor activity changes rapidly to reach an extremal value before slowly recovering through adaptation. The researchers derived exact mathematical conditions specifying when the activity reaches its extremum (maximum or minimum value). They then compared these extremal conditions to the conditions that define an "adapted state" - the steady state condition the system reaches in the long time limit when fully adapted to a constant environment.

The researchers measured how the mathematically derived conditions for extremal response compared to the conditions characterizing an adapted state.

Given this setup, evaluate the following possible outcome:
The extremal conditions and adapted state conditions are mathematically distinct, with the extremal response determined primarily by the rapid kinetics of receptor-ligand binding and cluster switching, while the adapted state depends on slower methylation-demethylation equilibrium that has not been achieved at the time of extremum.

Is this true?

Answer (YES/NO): NO